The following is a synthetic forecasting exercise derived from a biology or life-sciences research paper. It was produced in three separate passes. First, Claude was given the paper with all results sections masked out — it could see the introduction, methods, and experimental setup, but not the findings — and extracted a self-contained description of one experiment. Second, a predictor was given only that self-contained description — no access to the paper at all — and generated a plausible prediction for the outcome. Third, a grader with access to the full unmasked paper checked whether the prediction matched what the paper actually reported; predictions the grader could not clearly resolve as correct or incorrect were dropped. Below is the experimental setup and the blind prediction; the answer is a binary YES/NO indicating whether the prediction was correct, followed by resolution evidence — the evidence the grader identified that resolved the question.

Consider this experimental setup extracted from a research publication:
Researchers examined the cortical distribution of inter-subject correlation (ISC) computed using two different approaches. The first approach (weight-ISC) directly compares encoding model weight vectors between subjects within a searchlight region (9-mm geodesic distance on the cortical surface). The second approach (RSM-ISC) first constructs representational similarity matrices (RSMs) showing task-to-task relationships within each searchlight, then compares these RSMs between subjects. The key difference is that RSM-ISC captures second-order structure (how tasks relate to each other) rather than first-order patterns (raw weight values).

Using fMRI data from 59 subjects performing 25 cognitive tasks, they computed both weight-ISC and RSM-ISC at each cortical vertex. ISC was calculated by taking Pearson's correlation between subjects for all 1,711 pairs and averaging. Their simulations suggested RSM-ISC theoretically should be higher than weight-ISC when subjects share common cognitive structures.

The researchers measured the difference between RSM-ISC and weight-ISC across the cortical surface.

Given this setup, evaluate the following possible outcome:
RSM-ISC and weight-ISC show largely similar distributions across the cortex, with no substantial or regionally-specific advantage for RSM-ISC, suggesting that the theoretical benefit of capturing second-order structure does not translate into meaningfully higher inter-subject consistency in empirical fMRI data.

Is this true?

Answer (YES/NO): NO